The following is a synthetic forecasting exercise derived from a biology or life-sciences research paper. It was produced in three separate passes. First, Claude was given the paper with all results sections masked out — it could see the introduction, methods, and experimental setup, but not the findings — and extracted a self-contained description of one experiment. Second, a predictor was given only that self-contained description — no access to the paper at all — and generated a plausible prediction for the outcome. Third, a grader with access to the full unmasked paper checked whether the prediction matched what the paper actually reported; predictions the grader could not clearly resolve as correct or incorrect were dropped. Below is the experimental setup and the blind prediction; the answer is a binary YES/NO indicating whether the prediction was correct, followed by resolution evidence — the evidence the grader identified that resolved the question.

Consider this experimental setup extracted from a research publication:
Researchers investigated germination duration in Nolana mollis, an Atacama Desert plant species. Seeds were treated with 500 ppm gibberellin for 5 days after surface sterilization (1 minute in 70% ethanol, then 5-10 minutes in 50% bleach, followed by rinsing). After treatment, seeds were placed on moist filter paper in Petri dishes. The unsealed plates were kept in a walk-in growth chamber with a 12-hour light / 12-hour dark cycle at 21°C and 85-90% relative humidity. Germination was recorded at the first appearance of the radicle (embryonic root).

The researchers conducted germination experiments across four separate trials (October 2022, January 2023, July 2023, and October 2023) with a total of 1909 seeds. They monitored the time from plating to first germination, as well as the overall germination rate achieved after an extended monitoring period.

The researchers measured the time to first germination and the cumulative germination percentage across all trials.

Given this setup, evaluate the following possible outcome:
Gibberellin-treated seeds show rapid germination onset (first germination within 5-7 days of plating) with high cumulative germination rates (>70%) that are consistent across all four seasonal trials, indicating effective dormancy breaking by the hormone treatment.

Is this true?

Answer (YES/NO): NO